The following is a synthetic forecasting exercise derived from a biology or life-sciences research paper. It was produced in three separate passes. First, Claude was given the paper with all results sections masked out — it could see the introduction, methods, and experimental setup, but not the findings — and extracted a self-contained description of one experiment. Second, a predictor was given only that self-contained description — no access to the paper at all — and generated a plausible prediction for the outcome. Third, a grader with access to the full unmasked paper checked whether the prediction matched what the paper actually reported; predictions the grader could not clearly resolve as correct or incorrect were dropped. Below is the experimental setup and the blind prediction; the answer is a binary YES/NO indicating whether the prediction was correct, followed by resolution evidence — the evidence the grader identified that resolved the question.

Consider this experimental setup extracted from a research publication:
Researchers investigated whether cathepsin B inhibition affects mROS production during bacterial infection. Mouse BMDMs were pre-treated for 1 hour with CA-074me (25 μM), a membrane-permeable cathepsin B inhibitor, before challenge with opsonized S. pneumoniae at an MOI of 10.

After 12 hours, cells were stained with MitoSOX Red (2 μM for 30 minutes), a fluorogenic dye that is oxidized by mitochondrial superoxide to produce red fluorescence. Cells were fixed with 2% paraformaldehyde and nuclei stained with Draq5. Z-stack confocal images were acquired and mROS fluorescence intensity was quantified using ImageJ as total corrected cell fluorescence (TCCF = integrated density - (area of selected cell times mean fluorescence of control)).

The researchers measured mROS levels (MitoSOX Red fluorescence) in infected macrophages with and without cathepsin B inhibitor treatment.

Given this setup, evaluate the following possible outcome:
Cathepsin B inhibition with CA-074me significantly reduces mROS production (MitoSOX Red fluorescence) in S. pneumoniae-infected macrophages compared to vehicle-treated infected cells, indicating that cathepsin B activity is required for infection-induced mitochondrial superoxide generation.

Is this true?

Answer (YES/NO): YES